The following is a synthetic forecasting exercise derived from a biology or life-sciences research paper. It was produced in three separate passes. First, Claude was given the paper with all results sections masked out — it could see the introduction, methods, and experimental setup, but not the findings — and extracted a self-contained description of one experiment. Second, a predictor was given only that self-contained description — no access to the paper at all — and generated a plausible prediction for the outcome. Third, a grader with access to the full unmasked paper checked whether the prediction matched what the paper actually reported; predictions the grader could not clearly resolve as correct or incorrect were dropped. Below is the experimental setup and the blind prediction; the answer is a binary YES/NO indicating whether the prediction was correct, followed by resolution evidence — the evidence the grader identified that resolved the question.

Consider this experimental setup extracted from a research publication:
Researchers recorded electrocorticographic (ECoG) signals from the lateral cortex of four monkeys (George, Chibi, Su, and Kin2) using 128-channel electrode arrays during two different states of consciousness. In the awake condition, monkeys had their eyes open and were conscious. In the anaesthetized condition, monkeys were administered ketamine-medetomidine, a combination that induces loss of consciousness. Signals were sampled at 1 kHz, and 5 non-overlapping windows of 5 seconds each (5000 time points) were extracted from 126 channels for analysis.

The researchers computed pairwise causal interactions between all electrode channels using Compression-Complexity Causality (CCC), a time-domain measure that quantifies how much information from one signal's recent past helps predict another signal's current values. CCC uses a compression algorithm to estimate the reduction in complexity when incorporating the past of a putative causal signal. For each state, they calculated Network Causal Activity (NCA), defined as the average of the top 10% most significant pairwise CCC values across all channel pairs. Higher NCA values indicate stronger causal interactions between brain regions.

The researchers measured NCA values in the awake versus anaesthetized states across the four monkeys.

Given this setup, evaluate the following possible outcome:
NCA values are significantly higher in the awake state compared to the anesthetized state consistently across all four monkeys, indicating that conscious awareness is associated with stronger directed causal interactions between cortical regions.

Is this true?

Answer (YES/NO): YES